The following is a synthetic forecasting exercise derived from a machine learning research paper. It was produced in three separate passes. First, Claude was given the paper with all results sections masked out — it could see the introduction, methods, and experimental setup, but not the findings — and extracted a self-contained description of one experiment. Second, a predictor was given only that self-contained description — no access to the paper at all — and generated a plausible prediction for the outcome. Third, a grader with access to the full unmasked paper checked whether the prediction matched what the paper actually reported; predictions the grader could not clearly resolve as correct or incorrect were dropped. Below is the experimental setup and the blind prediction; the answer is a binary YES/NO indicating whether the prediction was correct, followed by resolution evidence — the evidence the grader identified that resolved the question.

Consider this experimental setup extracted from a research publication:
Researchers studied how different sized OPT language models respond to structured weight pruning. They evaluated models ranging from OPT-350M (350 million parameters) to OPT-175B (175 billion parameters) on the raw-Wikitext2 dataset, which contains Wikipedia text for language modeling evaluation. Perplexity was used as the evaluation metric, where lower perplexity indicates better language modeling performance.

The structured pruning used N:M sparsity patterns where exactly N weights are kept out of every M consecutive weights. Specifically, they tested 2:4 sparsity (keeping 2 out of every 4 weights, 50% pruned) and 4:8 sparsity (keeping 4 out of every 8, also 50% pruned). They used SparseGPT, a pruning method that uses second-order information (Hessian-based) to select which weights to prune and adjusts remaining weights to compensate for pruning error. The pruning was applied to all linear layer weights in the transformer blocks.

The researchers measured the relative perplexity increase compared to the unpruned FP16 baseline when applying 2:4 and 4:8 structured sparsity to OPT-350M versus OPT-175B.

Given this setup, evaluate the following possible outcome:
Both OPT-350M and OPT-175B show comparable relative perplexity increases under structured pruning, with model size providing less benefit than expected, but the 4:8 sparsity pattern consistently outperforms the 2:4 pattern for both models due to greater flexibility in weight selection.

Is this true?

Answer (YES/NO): NO